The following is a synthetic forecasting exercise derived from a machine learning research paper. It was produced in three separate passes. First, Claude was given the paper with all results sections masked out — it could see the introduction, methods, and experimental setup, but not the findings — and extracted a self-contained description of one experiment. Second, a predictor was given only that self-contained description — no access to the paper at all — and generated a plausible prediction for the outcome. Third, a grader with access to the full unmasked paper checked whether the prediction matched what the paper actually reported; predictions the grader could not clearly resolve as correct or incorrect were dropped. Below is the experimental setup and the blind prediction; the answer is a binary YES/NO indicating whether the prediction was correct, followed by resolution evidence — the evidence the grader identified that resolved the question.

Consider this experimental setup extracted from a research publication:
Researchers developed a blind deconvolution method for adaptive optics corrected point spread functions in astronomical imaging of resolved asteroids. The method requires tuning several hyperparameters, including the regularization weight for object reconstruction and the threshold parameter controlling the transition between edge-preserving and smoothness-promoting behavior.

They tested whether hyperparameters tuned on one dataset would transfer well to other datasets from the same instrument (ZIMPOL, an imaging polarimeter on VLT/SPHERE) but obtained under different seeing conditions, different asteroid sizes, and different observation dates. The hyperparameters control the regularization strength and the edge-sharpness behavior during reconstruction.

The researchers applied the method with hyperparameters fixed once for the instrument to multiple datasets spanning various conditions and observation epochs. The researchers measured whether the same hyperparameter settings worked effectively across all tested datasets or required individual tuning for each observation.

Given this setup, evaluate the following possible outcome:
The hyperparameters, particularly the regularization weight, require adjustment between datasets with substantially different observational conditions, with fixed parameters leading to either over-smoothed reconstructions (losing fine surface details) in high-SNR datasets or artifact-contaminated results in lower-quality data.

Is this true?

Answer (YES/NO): NO